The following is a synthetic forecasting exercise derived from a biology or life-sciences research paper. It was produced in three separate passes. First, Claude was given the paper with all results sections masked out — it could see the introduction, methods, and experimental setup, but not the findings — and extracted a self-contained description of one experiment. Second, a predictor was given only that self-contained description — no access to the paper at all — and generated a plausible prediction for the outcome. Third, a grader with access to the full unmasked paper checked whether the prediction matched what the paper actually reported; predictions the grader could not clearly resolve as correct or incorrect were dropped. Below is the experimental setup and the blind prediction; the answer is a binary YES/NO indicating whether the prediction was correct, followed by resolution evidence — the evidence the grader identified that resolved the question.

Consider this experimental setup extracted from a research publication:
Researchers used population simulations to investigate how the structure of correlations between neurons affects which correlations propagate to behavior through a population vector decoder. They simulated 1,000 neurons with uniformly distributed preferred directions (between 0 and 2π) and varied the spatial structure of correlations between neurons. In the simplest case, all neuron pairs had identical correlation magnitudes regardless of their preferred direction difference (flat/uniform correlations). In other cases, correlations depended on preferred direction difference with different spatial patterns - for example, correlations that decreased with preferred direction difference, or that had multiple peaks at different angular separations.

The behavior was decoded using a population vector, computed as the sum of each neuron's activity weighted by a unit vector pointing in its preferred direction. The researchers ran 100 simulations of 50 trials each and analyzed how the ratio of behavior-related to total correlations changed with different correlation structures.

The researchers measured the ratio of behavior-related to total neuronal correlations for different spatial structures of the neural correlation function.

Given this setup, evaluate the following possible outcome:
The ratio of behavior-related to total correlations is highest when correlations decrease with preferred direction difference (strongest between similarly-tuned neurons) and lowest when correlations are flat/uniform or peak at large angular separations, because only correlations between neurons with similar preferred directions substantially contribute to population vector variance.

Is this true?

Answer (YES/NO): YES